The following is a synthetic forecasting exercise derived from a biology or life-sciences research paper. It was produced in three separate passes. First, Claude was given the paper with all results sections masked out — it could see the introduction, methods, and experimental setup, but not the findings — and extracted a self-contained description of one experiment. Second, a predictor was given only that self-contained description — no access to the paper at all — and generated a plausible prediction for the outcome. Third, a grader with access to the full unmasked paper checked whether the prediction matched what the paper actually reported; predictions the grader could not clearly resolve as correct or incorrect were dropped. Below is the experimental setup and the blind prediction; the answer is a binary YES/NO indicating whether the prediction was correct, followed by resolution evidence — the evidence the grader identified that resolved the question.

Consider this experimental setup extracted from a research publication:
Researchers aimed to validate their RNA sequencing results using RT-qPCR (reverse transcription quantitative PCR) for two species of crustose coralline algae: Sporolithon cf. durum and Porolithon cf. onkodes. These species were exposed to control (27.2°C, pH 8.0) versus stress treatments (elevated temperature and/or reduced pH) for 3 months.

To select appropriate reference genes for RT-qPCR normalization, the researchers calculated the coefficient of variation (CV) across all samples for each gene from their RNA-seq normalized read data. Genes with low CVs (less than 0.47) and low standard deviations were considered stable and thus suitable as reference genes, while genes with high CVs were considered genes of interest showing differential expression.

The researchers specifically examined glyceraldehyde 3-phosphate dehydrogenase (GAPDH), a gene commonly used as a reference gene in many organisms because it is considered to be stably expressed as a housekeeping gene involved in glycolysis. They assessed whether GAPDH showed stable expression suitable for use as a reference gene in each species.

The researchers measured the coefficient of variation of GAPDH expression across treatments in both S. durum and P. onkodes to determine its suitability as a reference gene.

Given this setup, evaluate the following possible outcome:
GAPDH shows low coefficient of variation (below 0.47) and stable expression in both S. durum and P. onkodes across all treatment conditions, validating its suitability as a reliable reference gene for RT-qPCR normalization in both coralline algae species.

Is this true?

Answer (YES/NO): NO